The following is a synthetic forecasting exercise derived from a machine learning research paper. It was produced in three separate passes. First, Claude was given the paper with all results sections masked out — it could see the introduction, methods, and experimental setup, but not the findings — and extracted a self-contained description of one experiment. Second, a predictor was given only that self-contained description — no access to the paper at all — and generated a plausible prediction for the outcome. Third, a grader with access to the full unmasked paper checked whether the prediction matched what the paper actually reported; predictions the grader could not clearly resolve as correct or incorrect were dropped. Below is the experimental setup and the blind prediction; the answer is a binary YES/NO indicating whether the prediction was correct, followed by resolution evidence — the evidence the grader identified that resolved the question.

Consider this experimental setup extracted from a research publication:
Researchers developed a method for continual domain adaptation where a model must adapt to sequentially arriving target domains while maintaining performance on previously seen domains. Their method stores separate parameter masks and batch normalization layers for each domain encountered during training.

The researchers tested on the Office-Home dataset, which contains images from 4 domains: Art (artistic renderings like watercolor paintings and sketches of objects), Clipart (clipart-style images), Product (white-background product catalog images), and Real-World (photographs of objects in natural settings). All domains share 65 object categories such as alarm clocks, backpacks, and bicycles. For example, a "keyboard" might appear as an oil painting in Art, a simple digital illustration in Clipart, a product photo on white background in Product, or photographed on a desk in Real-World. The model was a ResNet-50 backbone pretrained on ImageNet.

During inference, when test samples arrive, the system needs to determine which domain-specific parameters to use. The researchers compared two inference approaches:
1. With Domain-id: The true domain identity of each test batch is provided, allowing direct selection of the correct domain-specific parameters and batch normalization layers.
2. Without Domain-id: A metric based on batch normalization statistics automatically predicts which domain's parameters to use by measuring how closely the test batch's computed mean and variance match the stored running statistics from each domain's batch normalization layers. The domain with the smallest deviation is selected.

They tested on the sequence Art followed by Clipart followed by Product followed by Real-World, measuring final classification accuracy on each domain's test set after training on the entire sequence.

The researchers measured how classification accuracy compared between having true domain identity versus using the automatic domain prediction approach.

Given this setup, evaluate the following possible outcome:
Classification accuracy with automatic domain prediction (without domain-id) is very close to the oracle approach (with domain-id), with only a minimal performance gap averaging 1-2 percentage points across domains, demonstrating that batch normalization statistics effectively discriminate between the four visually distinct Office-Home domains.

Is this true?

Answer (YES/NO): NO